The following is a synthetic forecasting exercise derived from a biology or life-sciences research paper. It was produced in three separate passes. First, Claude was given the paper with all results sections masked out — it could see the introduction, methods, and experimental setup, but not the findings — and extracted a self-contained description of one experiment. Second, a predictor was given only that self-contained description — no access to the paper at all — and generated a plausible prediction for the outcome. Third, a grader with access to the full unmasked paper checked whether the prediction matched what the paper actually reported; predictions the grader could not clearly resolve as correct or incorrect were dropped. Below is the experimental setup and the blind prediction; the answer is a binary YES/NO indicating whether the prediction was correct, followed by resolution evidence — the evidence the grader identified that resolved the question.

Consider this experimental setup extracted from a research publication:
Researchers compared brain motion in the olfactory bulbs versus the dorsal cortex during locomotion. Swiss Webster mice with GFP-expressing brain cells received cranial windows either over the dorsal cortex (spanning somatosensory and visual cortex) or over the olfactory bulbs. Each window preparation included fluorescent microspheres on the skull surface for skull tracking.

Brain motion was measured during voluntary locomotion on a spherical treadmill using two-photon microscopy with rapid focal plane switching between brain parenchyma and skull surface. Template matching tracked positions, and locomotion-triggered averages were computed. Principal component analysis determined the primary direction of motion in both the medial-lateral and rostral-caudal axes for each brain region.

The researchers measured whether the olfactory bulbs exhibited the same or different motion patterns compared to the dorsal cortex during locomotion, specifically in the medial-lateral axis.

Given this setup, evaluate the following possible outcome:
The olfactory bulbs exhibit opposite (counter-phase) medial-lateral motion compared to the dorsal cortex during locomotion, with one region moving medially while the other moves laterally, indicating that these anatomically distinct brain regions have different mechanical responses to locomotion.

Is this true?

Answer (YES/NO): YES